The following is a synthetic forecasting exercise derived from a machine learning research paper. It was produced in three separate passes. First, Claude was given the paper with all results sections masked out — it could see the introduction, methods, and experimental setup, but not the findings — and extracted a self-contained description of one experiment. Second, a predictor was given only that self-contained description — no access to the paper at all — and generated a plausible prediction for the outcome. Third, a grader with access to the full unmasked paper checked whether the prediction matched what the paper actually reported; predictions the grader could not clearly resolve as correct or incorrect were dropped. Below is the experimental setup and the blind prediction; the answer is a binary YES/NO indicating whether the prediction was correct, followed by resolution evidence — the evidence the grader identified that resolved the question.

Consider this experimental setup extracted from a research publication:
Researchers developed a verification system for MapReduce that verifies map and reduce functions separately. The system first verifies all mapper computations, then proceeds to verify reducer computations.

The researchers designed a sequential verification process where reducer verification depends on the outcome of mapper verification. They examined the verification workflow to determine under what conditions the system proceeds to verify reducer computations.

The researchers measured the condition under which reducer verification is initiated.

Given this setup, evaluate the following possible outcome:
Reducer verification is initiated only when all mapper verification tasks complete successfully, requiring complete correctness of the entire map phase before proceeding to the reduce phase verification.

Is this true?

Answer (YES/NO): YES